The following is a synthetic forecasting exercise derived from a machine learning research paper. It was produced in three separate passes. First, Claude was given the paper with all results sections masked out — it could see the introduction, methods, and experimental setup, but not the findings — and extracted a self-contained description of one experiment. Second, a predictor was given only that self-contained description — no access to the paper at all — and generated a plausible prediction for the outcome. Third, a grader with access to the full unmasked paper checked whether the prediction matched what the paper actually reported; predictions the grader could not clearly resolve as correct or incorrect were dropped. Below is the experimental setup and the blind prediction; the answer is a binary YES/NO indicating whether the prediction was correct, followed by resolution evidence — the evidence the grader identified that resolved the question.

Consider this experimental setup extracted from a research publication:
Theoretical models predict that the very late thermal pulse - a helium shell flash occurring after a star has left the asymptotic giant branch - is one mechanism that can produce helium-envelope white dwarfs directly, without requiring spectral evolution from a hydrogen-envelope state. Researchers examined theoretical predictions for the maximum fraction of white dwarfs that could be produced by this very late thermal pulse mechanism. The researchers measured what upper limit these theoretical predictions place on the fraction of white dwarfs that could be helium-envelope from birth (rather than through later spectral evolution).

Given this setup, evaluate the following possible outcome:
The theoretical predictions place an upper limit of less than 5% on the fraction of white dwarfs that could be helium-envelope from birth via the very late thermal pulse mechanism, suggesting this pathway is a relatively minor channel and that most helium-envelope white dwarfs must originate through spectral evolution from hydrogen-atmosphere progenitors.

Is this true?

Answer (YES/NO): NO